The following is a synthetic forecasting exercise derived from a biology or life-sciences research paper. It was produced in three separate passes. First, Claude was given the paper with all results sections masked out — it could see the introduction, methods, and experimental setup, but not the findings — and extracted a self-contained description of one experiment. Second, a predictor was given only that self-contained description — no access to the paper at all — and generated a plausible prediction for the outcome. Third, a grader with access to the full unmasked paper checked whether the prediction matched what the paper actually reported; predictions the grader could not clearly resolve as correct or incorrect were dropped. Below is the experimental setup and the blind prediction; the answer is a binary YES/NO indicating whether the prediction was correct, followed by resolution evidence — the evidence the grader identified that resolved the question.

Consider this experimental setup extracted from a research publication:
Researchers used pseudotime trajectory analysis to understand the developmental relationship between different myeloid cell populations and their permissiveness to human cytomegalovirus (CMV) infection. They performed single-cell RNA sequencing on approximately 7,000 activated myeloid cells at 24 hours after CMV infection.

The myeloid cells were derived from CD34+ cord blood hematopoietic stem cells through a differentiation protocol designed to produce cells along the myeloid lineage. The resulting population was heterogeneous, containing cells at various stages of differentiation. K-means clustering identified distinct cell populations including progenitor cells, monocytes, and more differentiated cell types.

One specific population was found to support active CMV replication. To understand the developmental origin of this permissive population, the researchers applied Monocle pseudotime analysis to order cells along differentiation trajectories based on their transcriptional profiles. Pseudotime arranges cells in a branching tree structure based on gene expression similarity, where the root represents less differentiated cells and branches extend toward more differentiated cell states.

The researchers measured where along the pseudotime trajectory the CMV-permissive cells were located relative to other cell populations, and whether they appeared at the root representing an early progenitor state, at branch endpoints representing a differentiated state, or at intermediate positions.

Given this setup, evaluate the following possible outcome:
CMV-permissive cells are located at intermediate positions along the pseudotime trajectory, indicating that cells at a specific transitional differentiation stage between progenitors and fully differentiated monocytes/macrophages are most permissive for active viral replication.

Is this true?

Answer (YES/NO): NO